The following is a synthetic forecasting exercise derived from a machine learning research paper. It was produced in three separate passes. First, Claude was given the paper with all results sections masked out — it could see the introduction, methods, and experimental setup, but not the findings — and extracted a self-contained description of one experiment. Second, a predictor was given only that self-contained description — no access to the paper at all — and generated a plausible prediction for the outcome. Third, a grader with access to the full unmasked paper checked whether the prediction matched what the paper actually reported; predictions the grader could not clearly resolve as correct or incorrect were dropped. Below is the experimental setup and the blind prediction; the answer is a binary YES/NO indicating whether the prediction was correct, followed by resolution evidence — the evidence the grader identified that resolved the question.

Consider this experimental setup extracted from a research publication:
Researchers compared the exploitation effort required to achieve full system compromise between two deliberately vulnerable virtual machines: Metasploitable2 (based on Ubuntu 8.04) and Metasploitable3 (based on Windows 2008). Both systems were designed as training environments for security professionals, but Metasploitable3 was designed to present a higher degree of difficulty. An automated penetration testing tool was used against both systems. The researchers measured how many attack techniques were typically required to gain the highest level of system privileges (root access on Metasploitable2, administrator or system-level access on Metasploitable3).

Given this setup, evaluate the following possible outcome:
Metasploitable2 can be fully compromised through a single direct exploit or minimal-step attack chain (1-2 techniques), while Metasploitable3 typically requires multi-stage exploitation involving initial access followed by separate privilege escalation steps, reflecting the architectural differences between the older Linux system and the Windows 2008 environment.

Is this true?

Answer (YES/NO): YES